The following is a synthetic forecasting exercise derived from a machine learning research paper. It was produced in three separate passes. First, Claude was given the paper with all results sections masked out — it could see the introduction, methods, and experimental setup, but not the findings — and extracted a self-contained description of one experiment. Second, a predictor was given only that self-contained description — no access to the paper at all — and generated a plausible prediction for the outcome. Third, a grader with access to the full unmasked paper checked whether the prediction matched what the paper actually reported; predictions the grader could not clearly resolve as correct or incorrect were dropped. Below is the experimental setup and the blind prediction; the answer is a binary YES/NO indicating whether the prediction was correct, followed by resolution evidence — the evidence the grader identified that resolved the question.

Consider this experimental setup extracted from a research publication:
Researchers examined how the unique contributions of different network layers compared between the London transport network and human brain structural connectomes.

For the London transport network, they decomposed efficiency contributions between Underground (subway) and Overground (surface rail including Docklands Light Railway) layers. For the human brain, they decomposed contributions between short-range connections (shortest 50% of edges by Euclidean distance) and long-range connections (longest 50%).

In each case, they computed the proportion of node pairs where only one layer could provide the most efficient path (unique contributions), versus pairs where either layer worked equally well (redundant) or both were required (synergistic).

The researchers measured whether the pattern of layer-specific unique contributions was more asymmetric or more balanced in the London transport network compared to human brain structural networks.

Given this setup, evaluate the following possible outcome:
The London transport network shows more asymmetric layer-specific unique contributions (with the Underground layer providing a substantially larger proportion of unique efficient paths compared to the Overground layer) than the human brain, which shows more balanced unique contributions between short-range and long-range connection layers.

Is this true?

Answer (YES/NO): NO